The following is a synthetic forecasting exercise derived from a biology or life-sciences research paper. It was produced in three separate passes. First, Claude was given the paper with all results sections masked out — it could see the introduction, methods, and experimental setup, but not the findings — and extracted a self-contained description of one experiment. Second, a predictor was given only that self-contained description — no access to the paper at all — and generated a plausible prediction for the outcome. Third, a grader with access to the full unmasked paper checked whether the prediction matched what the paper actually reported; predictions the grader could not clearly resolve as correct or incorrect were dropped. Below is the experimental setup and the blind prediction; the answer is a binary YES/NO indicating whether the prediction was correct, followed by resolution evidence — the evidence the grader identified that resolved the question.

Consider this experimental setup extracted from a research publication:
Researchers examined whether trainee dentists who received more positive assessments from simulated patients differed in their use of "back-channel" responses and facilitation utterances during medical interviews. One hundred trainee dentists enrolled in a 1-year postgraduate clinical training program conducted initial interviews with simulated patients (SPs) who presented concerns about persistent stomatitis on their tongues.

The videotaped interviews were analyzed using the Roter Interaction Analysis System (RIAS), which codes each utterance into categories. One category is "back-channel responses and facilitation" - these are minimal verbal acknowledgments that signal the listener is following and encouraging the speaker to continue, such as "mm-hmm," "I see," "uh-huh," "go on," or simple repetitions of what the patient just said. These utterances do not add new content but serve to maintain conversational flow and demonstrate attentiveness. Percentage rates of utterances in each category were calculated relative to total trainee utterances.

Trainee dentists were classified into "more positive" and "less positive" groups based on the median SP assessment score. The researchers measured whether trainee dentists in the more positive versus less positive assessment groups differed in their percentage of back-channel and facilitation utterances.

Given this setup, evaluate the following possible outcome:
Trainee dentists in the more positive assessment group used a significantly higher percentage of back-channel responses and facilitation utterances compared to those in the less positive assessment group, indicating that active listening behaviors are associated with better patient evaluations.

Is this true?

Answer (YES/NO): NO